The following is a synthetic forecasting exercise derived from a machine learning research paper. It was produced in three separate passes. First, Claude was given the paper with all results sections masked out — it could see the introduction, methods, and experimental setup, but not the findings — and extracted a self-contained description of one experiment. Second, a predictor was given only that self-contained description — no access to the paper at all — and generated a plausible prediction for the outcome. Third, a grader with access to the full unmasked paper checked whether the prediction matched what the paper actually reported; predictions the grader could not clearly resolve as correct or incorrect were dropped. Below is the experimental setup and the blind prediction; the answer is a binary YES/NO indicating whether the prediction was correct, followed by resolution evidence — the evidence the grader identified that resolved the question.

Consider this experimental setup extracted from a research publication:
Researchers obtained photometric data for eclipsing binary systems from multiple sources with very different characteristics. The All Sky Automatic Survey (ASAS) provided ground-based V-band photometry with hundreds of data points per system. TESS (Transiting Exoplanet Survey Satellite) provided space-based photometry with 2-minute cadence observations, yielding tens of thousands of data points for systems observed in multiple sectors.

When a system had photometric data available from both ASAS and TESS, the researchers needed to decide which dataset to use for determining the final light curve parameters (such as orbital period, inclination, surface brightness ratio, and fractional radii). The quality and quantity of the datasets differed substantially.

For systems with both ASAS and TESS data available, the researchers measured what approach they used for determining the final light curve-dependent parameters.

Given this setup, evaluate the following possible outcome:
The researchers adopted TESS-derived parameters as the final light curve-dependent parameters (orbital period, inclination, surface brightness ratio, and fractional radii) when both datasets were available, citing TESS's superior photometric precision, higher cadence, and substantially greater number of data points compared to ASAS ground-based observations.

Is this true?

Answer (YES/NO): YES